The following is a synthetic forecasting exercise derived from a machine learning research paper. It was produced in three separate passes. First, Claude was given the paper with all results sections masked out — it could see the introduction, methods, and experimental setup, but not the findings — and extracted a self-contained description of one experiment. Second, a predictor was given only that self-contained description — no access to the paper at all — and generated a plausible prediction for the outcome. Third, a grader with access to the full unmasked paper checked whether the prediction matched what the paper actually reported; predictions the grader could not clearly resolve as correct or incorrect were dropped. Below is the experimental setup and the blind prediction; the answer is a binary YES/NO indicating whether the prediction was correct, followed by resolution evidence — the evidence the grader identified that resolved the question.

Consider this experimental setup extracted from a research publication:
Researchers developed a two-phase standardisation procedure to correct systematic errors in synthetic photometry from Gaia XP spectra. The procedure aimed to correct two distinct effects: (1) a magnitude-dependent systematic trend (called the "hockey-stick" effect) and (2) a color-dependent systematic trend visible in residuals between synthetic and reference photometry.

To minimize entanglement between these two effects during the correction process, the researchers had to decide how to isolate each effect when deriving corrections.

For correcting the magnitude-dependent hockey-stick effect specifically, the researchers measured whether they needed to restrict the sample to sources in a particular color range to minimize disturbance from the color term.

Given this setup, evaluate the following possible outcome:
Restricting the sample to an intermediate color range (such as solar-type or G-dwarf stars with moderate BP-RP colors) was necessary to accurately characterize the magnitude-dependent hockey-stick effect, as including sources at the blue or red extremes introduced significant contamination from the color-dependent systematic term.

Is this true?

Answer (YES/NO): YES